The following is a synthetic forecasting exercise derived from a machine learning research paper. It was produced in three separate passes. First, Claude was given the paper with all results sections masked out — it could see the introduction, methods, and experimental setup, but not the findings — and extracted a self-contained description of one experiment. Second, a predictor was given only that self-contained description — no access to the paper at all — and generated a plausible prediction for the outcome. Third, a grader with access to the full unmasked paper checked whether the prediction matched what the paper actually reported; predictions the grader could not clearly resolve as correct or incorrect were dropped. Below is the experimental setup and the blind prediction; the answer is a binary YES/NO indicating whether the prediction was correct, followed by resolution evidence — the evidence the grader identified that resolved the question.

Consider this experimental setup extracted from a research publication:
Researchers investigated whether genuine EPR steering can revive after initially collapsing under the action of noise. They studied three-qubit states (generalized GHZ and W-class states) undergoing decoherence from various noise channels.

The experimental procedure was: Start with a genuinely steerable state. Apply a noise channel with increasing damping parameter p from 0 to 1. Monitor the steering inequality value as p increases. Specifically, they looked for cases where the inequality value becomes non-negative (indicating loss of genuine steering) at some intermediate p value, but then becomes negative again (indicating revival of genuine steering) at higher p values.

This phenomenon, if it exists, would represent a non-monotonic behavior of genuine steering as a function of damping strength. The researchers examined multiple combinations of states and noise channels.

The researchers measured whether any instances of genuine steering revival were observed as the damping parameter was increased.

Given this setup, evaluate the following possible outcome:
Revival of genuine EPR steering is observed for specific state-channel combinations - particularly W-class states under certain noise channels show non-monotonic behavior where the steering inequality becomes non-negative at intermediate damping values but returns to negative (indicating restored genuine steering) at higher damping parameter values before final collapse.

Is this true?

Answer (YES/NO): YES